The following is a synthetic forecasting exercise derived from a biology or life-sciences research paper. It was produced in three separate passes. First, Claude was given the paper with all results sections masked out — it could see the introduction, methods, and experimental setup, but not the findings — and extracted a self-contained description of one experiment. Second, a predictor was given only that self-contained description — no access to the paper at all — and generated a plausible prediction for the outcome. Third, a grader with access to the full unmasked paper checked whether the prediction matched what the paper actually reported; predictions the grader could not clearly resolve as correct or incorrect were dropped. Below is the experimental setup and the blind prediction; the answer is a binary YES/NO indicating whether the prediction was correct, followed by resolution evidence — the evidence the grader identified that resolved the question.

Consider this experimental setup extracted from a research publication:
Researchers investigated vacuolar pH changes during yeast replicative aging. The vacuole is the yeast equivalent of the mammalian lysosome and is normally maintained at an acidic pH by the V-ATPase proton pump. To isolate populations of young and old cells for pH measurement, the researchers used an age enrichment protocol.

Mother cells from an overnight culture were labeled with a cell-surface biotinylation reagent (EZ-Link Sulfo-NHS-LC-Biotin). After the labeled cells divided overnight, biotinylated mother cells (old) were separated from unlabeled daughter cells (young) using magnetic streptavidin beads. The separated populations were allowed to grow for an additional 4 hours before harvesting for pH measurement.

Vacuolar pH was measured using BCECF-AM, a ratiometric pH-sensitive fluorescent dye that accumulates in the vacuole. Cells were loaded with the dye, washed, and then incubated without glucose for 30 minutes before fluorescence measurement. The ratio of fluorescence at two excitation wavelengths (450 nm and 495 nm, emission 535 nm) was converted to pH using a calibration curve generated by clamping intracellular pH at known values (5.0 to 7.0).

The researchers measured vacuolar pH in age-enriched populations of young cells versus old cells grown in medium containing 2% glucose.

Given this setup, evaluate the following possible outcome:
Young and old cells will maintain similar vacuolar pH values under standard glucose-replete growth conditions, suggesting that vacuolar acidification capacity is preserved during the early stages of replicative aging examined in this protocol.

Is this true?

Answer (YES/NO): NO